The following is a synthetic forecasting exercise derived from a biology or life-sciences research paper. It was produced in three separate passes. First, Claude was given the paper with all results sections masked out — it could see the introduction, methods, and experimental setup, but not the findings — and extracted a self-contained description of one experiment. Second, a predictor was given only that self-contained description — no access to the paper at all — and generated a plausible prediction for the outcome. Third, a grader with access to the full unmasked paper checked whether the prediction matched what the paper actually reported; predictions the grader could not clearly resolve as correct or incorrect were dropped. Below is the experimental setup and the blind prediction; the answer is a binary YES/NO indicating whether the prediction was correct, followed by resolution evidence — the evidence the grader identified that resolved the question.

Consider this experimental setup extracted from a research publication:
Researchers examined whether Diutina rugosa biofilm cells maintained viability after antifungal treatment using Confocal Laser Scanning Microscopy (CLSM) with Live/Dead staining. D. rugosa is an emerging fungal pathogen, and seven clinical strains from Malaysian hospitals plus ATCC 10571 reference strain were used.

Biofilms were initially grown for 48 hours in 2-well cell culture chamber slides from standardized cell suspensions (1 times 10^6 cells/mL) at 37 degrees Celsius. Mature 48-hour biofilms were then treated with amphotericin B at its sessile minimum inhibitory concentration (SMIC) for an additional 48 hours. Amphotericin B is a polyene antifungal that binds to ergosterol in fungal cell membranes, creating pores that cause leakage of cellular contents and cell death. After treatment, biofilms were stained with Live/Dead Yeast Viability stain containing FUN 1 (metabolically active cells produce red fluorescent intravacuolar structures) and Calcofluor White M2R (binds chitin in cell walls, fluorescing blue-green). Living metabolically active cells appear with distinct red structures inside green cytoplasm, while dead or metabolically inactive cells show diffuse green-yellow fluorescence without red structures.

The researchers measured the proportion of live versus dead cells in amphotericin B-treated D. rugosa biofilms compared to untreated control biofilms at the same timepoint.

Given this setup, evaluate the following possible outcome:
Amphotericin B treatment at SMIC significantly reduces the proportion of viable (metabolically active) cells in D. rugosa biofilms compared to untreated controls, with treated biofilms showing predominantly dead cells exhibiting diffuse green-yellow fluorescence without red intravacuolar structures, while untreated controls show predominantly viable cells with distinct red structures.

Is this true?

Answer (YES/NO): YES